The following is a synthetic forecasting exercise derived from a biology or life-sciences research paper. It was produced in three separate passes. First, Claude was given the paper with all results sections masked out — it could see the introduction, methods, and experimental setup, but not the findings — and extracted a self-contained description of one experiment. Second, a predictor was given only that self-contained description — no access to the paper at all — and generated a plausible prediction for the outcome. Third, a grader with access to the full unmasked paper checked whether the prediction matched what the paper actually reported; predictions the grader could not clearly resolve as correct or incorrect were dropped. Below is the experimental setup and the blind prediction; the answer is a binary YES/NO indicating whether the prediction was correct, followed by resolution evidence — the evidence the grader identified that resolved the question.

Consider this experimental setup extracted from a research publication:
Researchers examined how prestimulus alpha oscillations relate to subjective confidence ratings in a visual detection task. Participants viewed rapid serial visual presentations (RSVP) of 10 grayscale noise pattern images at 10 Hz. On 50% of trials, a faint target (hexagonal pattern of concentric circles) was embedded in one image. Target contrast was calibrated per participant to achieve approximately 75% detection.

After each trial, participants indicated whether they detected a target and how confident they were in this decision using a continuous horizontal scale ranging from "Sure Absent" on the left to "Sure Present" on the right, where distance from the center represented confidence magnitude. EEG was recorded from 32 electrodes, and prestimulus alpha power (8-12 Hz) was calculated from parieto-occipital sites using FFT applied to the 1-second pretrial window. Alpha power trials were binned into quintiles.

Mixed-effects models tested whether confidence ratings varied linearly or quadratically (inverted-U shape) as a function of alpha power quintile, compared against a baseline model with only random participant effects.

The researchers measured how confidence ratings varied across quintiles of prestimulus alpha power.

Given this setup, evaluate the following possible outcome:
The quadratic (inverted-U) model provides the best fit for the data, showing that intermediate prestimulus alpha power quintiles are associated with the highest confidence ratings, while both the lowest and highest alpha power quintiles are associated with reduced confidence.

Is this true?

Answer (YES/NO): YES